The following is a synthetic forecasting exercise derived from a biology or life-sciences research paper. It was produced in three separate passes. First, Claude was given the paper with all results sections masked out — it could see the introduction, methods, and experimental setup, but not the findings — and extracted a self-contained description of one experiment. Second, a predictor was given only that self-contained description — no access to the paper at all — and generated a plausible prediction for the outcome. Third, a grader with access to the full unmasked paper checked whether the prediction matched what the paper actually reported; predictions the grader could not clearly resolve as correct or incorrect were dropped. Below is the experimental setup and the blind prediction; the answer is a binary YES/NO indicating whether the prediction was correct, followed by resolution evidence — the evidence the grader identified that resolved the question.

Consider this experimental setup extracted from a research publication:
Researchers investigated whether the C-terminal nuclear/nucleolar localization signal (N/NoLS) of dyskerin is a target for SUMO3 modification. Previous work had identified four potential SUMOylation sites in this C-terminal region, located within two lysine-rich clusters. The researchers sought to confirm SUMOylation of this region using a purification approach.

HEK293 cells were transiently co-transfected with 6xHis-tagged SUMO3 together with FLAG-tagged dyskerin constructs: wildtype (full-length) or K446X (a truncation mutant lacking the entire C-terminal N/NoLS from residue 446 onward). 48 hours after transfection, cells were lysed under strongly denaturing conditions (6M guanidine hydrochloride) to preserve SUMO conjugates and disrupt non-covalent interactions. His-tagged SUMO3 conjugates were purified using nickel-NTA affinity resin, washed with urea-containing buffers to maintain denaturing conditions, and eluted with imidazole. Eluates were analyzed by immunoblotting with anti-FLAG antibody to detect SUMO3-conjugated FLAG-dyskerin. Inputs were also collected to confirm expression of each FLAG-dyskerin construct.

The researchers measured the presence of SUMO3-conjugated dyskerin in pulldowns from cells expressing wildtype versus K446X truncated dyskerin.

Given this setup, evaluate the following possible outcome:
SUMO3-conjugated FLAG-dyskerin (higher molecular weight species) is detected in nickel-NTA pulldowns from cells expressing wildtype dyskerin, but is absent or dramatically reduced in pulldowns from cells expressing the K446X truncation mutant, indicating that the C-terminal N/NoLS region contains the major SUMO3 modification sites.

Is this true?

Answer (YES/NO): YES